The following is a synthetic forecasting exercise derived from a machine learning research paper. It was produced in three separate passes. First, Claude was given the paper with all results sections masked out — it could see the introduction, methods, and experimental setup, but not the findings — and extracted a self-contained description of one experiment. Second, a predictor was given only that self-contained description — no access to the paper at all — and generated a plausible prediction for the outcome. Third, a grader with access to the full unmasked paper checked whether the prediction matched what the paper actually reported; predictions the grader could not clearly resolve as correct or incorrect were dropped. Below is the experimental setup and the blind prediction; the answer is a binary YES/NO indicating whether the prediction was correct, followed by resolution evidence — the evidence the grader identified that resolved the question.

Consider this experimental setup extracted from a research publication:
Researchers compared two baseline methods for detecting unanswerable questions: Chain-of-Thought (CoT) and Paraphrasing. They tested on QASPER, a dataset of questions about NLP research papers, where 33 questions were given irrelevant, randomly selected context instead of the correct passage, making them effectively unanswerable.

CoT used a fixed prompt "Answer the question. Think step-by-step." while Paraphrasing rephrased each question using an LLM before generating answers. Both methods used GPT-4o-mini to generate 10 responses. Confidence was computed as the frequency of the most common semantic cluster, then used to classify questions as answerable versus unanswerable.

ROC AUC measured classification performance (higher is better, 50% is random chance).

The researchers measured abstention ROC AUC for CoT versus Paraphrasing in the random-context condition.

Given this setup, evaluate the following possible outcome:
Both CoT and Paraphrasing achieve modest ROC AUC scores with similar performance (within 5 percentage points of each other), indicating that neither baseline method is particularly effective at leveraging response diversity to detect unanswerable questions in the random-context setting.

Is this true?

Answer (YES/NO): NO